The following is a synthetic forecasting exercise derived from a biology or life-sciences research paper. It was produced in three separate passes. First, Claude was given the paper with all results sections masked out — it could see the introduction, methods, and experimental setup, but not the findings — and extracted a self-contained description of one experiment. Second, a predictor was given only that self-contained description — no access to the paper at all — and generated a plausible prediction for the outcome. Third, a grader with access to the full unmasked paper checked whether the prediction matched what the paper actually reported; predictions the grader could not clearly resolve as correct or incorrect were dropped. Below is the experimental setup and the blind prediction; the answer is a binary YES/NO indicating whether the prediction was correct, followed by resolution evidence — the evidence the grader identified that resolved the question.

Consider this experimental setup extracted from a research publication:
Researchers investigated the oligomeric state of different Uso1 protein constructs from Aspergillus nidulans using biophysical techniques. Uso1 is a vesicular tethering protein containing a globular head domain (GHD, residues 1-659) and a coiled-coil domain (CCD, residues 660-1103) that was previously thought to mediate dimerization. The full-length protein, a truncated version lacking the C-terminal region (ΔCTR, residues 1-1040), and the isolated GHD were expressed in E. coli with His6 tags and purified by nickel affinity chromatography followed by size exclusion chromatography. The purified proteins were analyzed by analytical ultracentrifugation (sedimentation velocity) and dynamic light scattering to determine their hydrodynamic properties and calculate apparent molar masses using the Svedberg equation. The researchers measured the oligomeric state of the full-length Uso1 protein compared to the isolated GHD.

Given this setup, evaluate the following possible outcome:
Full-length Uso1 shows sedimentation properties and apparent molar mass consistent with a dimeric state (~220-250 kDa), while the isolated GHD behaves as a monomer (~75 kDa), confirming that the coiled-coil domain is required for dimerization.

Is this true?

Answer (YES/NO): YES